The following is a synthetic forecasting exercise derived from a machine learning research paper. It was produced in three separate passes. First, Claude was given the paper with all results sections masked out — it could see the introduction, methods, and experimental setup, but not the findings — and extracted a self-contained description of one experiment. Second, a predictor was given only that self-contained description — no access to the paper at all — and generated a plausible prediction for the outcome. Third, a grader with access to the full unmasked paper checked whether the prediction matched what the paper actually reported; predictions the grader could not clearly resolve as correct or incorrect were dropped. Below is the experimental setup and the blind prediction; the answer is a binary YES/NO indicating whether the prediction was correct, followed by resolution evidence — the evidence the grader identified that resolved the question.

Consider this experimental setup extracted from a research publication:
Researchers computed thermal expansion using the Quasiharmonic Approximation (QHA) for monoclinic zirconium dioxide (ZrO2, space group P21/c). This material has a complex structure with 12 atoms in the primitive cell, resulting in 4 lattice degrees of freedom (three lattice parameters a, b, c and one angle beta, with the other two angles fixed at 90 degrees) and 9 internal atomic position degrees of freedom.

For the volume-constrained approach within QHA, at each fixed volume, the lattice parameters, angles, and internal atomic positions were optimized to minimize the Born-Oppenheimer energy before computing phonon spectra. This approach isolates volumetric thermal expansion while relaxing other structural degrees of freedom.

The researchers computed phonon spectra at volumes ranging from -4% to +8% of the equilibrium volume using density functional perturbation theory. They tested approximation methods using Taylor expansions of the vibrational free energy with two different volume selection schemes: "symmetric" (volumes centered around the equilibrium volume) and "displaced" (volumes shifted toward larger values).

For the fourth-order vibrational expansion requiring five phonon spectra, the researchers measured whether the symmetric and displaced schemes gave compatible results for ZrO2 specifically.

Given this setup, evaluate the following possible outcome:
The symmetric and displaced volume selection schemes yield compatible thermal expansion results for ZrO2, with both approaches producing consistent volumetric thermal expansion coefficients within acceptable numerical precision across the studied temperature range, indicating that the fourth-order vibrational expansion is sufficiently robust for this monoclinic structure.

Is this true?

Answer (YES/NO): NO